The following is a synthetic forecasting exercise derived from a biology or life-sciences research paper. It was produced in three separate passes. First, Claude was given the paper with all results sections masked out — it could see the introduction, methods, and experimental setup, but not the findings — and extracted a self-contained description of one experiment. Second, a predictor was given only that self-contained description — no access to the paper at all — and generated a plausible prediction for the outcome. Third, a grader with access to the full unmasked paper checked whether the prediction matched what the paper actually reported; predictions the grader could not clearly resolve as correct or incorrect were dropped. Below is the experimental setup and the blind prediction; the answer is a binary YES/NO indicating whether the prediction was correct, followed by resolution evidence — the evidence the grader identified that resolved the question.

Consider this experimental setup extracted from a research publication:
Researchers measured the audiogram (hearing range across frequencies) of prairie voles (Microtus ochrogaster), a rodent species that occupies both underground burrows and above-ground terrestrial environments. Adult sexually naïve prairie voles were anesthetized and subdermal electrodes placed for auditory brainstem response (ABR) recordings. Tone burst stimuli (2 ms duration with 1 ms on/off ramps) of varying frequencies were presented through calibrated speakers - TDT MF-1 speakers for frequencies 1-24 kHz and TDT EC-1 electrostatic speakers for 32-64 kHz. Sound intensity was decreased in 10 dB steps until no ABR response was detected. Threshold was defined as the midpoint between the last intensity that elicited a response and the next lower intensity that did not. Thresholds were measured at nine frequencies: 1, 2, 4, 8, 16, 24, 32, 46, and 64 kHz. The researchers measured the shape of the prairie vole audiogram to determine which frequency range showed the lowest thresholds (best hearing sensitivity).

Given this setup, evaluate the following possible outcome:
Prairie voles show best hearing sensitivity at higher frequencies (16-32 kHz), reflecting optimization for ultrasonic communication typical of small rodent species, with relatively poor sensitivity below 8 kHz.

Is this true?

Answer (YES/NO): NO